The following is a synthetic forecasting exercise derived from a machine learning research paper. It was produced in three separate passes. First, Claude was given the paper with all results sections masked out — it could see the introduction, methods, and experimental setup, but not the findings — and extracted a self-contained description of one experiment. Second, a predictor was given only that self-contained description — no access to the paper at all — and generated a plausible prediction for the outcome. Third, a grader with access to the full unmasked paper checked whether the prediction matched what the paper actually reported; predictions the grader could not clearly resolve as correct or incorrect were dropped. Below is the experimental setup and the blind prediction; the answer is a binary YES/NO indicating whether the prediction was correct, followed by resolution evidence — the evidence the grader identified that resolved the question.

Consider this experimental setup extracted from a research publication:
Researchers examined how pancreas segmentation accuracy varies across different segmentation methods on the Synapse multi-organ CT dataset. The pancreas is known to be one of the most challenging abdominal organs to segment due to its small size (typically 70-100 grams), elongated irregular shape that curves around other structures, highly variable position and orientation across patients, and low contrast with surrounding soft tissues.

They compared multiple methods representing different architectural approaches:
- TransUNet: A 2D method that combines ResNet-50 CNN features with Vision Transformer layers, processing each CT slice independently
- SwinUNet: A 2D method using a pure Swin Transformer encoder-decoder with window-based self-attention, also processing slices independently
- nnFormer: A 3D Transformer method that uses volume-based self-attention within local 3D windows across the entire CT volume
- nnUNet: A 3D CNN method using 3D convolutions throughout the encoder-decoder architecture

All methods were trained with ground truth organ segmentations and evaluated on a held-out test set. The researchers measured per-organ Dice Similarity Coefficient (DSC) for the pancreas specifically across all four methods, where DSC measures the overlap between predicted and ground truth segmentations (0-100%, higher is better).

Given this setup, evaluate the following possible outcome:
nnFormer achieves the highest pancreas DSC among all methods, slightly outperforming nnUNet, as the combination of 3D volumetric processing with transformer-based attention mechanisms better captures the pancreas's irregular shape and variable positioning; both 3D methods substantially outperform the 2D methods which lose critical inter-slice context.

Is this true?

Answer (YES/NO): YES